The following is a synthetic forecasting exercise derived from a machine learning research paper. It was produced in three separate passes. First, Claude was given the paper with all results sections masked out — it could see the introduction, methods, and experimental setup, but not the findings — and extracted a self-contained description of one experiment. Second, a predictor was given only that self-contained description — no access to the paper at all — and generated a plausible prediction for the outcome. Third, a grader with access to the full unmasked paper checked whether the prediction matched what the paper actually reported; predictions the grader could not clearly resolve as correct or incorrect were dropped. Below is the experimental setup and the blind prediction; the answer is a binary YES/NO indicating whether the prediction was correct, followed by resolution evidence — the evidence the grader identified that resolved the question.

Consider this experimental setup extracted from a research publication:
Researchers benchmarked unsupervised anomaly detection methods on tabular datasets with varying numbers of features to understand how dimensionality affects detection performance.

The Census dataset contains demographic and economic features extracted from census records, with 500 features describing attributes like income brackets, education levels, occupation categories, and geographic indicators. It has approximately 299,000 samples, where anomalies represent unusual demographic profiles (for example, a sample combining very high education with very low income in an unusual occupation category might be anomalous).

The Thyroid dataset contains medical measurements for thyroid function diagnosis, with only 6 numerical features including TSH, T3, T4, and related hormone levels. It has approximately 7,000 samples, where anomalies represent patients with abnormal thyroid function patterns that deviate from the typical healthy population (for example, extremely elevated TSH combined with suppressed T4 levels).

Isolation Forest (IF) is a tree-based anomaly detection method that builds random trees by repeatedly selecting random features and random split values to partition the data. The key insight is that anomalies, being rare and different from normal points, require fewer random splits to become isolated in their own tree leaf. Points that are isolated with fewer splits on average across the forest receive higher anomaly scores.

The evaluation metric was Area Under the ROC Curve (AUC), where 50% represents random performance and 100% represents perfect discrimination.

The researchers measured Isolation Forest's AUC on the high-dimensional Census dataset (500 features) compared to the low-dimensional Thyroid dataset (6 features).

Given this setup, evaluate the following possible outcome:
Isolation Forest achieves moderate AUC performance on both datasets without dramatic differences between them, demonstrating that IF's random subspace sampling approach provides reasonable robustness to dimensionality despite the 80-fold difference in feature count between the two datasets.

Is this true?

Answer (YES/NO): NO